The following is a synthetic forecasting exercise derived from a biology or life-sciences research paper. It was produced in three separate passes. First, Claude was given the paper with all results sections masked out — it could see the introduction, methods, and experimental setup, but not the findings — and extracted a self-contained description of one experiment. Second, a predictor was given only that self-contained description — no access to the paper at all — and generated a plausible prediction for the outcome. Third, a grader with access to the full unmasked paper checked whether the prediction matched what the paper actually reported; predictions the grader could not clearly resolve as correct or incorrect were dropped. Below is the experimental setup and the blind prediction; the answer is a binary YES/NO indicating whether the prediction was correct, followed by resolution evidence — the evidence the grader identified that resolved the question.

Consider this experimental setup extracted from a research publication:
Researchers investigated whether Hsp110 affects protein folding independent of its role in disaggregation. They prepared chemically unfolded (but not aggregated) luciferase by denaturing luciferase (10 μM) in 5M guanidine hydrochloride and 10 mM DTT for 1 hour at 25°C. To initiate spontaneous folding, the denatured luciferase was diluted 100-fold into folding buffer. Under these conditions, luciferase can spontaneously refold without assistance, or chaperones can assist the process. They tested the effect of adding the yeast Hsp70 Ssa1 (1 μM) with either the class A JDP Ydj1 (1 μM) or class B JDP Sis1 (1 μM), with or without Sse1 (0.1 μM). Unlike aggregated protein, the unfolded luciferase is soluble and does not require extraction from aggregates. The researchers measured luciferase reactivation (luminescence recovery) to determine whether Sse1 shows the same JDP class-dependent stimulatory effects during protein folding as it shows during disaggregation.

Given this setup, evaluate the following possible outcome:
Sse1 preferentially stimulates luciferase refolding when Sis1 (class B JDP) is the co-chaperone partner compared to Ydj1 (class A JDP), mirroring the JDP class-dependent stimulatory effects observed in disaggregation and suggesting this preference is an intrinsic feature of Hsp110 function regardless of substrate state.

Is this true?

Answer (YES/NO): NO